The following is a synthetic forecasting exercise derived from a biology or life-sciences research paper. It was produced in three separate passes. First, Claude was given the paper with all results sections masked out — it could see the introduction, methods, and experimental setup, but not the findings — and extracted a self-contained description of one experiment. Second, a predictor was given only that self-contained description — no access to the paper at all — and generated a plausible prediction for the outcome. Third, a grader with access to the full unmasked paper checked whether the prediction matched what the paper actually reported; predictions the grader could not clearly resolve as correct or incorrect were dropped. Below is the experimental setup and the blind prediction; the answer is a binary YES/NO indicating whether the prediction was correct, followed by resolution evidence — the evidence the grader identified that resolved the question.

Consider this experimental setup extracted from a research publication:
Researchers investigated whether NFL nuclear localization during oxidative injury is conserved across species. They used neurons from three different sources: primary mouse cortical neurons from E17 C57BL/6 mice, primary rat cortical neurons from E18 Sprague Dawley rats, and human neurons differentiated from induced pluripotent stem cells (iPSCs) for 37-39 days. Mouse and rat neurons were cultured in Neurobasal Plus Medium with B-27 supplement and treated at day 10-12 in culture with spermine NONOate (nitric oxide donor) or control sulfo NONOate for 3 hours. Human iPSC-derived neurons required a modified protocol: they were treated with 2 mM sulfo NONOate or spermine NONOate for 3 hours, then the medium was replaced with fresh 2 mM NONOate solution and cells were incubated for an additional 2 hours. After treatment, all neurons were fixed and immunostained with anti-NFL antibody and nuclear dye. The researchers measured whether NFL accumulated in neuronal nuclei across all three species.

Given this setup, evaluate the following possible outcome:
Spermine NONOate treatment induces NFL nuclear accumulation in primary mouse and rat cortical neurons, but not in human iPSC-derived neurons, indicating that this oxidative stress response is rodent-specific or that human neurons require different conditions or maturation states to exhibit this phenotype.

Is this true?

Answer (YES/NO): NO